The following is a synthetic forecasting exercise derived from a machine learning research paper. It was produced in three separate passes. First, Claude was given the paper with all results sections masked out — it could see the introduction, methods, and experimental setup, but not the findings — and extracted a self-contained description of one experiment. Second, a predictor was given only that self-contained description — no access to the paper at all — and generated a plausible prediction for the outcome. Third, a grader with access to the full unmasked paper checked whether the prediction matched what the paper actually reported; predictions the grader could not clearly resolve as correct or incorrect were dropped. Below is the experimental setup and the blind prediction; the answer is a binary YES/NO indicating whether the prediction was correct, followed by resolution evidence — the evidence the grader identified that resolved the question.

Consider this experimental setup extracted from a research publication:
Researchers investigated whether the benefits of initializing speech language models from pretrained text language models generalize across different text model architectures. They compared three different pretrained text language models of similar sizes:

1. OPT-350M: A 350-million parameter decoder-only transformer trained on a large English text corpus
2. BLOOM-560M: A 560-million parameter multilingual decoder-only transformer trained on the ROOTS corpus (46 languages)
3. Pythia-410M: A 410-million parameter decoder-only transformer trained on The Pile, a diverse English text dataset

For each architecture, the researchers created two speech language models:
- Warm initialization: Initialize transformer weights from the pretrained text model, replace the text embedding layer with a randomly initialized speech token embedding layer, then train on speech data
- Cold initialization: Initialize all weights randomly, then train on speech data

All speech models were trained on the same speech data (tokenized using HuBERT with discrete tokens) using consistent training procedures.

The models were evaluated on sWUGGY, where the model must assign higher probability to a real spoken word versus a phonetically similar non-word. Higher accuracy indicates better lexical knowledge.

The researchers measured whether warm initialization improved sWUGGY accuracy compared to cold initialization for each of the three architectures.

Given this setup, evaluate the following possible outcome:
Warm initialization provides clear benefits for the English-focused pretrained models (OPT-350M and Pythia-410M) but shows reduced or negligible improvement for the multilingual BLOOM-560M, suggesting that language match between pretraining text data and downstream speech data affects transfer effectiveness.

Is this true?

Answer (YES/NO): NO